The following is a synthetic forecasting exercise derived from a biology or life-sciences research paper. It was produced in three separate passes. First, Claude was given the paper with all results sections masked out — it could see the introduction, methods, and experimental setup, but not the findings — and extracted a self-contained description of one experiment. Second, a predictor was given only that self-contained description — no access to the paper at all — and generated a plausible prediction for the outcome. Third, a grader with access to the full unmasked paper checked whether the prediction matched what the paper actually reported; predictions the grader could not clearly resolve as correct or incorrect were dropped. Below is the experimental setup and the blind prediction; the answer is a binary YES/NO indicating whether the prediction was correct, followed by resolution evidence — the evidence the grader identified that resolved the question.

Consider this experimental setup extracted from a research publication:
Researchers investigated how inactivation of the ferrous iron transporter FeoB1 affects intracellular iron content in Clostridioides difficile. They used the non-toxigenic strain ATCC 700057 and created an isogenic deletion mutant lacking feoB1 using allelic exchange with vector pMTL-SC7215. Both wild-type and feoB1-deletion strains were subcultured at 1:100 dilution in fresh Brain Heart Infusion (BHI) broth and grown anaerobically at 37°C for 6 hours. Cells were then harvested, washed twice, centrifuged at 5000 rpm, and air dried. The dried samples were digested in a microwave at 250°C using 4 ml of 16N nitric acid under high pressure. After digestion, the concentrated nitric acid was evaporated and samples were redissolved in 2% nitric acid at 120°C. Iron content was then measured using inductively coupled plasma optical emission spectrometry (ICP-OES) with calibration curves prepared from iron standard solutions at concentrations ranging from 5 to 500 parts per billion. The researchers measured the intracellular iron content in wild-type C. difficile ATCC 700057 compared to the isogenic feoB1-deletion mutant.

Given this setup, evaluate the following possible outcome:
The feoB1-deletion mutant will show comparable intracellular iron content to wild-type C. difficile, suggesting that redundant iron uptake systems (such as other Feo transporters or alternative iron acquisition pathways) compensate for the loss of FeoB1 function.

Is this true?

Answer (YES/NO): NO